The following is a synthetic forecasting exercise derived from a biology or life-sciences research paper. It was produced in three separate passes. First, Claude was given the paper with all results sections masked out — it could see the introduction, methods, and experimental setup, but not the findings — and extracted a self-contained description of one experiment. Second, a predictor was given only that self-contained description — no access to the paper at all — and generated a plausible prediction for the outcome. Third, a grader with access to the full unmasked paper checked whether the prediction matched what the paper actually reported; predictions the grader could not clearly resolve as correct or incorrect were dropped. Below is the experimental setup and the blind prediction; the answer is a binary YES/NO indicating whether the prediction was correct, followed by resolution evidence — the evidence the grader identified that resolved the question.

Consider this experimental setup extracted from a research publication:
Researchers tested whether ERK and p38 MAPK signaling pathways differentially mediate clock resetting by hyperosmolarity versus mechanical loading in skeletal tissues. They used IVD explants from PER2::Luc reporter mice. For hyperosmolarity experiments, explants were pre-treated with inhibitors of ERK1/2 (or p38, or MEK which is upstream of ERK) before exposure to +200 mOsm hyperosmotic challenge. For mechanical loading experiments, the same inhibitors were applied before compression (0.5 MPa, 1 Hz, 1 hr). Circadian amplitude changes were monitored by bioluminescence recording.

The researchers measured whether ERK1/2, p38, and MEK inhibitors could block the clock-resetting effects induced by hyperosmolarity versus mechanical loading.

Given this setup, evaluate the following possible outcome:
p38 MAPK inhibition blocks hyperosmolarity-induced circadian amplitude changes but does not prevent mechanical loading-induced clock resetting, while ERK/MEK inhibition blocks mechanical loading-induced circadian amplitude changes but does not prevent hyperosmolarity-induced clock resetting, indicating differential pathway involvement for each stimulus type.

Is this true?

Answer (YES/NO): NO